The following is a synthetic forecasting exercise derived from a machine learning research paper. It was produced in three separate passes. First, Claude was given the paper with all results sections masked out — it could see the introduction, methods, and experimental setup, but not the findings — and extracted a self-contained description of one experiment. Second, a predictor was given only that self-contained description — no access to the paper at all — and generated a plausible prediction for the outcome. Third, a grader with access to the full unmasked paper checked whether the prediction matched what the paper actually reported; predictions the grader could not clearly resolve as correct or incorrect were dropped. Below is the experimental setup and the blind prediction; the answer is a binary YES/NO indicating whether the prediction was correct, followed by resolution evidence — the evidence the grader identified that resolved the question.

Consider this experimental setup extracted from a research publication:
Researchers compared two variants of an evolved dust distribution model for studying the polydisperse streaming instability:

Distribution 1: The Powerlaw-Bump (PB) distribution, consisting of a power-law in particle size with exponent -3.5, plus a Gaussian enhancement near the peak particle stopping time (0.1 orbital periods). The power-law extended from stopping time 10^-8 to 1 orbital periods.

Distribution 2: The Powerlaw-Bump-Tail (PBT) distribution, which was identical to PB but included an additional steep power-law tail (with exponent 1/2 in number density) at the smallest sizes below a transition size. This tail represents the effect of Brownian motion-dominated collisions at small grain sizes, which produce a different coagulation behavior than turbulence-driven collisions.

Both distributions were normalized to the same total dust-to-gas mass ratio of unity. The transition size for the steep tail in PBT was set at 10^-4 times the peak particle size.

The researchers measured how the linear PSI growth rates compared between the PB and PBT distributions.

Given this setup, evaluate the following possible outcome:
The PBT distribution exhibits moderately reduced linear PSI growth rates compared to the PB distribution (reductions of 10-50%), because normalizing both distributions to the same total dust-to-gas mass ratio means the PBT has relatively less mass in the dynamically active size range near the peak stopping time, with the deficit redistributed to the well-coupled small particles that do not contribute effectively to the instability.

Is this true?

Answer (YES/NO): NO